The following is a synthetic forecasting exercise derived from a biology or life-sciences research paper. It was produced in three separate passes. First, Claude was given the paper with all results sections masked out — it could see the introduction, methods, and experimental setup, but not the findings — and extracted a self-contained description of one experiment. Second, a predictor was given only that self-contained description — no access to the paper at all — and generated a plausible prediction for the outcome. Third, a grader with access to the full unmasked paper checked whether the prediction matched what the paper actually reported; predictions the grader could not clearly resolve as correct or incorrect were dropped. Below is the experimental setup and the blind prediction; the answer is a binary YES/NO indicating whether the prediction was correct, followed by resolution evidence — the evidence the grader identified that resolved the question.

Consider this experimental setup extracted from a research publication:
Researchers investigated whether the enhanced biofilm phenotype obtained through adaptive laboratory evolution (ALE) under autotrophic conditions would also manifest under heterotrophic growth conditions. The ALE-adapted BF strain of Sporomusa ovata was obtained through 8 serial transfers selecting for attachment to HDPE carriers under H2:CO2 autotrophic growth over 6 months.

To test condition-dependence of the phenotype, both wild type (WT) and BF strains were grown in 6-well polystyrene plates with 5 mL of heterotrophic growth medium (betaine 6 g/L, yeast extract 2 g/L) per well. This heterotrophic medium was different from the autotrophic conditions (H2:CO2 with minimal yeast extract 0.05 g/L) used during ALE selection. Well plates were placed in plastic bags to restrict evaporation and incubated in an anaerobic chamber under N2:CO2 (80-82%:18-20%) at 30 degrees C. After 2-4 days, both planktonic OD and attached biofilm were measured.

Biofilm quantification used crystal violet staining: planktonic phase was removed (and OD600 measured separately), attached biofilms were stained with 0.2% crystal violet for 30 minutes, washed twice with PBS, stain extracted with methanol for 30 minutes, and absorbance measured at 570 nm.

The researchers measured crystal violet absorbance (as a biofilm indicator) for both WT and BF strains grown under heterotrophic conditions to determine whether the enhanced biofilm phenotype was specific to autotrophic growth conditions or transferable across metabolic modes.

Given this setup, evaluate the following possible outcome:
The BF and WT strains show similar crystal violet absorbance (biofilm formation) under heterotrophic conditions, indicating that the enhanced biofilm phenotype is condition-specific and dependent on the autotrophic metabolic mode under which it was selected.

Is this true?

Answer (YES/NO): NO